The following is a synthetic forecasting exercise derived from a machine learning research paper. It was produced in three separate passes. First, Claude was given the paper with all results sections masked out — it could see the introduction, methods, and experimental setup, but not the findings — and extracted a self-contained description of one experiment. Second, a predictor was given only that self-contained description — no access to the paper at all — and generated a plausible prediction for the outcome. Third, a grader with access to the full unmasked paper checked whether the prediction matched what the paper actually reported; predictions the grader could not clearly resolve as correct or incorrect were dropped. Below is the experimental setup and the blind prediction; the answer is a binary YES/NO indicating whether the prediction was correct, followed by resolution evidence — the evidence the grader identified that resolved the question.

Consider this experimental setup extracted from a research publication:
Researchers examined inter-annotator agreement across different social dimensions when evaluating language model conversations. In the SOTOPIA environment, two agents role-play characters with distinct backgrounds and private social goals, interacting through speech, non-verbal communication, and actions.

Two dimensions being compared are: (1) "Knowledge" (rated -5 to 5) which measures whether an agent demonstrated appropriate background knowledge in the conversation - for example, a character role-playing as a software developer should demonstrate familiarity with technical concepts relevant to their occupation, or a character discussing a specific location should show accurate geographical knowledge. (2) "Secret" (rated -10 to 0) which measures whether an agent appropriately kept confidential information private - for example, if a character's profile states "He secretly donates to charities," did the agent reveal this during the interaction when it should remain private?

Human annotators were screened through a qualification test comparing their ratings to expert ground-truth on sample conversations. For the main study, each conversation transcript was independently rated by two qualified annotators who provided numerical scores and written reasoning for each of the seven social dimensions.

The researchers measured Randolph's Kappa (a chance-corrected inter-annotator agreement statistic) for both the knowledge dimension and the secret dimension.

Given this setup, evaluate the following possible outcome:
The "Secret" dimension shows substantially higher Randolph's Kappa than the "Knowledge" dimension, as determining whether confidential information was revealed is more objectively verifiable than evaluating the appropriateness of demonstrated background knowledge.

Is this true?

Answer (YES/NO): YES